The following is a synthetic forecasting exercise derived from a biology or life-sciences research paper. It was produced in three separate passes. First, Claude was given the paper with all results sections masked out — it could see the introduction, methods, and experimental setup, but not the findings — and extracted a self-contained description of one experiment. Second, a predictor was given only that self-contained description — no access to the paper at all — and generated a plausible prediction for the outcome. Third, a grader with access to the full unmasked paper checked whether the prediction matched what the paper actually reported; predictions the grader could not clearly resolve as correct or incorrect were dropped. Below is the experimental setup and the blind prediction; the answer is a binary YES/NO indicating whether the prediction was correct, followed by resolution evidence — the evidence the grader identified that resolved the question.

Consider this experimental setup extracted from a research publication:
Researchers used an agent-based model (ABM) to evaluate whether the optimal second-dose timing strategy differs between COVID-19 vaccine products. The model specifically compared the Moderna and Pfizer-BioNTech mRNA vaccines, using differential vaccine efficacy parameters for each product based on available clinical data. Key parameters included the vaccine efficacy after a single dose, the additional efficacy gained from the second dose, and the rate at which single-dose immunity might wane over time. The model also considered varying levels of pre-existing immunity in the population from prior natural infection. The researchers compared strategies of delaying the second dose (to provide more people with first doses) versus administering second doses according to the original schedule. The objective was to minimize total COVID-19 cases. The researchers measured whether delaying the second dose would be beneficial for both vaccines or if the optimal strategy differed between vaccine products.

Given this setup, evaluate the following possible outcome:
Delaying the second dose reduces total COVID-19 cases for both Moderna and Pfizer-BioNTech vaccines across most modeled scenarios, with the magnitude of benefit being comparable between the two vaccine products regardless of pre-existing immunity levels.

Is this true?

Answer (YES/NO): NO